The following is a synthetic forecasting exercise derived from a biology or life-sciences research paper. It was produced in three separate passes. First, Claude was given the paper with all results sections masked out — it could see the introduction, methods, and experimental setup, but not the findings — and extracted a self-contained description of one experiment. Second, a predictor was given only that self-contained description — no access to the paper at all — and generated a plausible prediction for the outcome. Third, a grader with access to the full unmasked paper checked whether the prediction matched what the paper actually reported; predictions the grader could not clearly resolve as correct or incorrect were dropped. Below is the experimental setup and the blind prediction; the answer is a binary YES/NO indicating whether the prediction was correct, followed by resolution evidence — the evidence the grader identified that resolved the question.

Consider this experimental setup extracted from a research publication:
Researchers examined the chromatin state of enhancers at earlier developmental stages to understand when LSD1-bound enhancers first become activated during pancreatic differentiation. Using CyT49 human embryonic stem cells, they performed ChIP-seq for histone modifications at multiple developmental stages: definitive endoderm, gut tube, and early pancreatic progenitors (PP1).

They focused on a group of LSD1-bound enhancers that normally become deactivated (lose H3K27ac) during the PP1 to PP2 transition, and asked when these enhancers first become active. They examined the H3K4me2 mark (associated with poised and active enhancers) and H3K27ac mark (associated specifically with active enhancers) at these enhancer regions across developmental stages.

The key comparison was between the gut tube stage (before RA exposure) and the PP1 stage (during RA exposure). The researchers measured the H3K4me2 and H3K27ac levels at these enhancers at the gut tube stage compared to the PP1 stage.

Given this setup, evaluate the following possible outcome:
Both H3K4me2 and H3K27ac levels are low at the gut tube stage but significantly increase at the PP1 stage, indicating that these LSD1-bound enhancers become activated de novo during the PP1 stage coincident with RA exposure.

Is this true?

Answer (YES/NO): NO